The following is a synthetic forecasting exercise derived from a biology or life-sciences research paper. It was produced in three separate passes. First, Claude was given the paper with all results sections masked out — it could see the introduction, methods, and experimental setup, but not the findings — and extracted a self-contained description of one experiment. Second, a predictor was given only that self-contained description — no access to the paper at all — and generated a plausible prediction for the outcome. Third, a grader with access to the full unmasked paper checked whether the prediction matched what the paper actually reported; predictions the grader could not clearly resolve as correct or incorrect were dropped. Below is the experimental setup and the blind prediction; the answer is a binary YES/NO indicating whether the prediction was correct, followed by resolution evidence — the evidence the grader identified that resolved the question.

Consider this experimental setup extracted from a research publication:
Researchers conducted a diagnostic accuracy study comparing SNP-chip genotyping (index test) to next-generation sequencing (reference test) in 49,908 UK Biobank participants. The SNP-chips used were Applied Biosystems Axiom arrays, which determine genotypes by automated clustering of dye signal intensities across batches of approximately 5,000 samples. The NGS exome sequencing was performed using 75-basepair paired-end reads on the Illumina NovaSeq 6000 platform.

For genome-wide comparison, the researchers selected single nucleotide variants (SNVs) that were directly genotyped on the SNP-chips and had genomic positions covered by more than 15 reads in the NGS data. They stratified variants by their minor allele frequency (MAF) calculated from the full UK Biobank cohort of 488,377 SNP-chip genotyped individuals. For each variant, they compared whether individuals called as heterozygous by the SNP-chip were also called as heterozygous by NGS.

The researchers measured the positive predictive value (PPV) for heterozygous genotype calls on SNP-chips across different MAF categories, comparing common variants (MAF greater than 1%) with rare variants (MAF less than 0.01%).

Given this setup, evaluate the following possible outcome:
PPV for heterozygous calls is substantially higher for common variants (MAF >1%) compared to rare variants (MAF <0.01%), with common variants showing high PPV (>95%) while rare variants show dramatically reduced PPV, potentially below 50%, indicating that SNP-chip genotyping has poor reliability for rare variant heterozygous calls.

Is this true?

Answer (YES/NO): YES